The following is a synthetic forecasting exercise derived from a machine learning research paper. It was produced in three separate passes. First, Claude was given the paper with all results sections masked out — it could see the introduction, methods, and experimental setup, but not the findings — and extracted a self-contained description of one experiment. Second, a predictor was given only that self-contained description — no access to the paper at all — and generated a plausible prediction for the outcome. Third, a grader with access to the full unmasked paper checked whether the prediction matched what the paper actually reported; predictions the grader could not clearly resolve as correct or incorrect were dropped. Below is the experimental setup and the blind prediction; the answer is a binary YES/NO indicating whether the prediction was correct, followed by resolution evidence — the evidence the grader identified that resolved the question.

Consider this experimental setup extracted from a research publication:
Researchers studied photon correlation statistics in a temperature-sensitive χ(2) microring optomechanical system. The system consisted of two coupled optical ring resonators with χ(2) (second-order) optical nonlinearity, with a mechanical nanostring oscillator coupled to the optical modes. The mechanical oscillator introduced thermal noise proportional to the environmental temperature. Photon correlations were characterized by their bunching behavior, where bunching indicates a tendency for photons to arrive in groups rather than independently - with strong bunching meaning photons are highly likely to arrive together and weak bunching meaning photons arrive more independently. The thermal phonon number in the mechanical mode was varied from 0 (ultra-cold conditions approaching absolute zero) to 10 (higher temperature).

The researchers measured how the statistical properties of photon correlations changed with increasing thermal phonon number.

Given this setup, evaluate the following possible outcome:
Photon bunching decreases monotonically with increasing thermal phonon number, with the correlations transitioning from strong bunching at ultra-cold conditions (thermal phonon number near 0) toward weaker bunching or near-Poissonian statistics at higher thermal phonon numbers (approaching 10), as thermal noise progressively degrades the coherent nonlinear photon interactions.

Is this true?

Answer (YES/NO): NO